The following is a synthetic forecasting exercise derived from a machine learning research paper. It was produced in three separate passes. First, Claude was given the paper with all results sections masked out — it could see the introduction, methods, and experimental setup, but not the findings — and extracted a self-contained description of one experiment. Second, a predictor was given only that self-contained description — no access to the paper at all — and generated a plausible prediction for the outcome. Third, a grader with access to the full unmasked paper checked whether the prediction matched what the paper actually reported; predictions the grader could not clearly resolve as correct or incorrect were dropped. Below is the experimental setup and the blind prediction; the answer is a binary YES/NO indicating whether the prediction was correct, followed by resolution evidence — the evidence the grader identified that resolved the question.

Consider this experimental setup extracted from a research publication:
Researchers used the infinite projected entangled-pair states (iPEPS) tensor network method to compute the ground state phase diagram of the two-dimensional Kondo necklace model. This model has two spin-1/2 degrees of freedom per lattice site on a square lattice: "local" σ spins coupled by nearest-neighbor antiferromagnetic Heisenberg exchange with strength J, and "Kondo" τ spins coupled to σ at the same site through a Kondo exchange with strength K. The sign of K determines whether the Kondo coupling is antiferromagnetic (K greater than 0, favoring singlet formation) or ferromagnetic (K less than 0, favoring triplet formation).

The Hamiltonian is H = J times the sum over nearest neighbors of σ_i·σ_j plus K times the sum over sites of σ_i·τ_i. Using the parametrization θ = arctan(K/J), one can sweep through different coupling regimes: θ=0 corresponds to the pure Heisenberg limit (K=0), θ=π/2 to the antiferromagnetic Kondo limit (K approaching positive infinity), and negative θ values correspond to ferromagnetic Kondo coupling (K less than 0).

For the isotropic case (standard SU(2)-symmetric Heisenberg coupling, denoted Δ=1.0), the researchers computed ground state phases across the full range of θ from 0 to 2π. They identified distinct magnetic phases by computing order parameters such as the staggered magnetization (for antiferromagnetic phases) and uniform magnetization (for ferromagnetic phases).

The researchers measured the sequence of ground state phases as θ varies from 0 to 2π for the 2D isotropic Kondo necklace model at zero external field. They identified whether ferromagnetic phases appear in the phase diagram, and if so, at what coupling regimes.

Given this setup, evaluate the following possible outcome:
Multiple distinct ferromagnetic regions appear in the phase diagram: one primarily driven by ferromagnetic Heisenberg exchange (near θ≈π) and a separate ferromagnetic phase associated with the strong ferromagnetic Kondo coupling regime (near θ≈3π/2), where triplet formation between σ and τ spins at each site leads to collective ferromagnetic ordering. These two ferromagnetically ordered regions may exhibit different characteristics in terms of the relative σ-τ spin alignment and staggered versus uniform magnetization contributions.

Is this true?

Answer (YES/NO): NO